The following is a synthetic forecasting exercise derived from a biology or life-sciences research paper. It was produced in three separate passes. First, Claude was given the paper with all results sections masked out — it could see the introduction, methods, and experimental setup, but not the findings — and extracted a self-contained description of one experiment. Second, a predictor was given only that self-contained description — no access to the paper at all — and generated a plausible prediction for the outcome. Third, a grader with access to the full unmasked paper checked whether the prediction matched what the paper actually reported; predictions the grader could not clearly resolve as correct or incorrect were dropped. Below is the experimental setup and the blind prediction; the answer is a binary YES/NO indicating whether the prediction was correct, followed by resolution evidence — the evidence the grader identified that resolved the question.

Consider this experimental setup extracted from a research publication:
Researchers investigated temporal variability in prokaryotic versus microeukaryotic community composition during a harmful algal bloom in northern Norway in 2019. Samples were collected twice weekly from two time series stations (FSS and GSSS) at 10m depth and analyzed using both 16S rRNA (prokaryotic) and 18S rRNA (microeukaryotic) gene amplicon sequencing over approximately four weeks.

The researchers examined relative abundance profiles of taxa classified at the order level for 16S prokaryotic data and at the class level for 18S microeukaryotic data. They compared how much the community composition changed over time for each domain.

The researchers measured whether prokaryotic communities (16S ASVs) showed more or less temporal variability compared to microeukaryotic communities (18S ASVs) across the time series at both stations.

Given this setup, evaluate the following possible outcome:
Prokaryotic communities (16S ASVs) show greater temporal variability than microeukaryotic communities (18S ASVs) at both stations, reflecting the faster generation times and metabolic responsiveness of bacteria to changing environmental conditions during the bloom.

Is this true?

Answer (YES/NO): NO